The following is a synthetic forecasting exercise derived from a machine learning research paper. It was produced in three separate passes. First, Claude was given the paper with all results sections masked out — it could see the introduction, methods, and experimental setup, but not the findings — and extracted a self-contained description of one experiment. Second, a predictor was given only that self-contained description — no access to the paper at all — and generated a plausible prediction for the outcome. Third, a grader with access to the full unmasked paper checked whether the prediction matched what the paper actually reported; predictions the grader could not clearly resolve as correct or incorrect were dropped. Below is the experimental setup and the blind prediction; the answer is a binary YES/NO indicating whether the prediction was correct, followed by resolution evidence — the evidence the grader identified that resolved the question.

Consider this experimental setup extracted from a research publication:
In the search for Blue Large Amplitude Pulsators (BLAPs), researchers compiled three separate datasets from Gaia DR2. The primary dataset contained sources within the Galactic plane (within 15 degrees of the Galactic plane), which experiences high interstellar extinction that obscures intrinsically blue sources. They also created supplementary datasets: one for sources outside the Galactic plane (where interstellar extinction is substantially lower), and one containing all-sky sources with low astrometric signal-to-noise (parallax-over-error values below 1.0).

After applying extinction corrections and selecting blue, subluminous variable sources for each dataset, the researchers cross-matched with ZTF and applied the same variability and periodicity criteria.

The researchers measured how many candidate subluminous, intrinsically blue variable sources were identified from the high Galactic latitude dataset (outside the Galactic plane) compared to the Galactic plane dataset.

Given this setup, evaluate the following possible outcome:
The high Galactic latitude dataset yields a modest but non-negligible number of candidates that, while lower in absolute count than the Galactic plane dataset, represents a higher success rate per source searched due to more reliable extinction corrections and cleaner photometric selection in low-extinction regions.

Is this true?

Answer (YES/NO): NO